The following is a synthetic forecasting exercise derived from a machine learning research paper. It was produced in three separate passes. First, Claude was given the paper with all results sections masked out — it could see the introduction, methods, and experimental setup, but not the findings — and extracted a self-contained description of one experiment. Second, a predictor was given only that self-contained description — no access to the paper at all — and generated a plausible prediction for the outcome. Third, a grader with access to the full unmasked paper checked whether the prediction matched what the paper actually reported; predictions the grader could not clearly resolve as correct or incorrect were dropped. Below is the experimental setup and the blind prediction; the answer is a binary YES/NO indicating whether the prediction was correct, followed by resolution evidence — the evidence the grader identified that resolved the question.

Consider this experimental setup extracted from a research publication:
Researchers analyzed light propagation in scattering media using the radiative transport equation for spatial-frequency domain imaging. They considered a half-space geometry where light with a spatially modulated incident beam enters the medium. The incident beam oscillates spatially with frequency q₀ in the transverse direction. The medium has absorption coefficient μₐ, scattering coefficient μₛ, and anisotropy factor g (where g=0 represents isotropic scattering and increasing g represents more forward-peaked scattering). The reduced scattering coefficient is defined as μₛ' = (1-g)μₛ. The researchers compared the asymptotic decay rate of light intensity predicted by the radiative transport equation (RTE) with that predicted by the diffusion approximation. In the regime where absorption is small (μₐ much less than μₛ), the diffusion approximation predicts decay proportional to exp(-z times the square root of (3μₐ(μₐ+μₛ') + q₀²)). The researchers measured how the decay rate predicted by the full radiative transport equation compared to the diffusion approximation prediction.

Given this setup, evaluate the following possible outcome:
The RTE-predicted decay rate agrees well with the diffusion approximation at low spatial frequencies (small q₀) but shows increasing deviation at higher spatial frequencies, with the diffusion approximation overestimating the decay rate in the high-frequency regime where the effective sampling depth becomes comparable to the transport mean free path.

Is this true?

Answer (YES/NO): NO